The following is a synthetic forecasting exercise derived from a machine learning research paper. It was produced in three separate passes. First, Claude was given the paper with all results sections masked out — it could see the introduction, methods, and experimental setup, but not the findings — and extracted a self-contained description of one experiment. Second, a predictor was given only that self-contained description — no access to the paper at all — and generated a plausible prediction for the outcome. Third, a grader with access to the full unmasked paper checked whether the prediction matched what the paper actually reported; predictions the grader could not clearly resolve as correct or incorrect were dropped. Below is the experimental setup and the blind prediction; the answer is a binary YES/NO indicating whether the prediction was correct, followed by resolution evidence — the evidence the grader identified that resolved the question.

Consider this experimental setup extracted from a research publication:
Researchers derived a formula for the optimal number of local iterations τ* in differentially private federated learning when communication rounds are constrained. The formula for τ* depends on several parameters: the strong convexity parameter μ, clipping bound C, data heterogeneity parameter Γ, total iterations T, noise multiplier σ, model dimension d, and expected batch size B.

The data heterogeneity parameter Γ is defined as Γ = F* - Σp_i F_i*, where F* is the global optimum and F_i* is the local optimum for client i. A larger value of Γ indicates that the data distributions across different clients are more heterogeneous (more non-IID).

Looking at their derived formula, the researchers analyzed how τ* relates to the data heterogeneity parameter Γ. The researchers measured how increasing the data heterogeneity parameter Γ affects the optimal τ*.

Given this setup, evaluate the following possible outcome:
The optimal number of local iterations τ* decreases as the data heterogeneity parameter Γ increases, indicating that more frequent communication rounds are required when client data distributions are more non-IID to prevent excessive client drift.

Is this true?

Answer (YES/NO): NO